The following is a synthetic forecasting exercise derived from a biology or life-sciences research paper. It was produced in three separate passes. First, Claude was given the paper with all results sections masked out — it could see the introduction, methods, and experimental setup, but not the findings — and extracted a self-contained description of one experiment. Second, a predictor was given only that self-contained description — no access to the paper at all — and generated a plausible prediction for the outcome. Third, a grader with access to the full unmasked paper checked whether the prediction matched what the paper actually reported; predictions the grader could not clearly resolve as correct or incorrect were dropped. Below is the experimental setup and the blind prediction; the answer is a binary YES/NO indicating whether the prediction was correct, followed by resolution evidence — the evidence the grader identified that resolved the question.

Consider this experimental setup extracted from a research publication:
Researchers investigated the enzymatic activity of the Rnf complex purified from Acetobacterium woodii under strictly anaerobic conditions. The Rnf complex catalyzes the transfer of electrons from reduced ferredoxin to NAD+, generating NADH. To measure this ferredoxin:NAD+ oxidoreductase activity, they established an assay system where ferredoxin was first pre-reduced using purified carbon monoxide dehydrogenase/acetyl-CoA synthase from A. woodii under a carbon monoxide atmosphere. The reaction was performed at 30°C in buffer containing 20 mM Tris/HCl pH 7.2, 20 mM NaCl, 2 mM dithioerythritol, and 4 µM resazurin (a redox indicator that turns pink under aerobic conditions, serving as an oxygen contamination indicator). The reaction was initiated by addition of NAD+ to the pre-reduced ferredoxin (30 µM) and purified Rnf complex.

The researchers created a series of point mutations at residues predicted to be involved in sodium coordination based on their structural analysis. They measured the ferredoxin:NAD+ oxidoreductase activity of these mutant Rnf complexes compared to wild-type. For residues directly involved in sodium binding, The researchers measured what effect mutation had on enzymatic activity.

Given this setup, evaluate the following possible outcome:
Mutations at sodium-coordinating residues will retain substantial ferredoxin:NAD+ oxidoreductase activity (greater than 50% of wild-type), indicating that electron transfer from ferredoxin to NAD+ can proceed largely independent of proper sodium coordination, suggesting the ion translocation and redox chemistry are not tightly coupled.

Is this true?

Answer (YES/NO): NO